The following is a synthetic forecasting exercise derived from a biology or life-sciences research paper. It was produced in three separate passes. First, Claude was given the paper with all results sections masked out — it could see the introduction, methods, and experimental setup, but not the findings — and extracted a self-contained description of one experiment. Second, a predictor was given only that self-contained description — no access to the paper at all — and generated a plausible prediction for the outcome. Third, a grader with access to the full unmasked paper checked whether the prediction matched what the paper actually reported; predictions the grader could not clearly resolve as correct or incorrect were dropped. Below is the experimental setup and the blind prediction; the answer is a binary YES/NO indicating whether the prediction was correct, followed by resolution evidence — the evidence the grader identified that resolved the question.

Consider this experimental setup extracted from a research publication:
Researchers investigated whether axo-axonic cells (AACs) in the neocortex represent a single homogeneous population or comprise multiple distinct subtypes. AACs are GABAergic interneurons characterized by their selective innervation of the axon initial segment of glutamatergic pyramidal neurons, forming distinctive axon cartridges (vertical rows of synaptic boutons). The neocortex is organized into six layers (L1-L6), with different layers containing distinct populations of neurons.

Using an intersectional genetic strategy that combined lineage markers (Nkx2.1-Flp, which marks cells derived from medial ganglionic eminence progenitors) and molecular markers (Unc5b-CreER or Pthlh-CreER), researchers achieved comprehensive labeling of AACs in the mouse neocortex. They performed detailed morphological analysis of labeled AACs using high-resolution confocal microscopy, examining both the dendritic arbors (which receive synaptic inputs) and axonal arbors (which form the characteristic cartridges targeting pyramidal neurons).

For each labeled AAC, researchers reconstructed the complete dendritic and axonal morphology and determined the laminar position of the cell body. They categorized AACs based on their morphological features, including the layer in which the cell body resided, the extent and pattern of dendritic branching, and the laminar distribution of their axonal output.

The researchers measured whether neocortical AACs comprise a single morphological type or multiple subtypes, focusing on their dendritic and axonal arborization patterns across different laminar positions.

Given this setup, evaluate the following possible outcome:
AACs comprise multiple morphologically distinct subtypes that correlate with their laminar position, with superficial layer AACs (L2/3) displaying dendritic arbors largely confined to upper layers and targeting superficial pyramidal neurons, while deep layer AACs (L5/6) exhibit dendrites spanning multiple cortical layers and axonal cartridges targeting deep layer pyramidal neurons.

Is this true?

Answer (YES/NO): NO